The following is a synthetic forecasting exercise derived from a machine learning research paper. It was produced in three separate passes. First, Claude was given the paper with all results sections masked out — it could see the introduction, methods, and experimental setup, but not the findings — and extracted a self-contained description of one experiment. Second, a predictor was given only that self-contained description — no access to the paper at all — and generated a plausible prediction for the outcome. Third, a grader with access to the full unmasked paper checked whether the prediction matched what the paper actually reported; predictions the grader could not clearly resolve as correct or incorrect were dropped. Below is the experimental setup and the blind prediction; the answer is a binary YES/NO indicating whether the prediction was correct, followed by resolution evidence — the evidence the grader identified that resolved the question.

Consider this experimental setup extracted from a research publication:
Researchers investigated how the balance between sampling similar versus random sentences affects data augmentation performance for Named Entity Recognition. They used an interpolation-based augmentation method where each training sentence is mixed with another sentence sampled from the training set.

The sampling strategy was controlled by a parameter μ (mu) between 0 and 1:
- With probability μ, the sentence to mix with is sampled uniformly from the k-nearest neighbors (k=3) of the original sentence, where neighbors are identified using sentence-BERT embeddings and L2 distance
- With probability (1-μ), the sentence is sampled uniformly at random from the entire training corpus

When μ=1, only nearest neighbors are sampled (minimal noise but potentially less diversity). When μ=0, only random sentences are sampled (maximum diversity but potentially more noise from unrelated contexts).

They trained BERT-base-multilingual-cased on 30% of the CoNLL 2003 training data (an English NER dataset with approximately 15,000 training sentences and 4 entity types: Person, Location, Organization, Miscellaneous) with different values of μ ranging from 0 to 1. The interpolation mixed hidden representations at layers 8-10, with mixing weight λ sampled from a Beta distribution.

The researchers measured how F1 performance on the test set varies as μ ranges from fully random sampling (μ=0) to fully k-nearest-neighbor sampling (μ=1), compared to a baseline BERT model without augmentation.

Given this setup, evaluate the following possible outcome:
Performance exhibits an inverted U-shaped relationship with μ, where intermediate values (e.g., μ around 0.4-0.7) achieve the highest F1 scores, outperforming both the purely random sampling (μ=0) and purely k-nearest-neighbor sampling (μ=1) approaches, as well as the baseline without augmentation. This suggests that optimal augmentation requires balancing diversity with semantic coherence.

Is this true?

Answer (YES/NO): YES